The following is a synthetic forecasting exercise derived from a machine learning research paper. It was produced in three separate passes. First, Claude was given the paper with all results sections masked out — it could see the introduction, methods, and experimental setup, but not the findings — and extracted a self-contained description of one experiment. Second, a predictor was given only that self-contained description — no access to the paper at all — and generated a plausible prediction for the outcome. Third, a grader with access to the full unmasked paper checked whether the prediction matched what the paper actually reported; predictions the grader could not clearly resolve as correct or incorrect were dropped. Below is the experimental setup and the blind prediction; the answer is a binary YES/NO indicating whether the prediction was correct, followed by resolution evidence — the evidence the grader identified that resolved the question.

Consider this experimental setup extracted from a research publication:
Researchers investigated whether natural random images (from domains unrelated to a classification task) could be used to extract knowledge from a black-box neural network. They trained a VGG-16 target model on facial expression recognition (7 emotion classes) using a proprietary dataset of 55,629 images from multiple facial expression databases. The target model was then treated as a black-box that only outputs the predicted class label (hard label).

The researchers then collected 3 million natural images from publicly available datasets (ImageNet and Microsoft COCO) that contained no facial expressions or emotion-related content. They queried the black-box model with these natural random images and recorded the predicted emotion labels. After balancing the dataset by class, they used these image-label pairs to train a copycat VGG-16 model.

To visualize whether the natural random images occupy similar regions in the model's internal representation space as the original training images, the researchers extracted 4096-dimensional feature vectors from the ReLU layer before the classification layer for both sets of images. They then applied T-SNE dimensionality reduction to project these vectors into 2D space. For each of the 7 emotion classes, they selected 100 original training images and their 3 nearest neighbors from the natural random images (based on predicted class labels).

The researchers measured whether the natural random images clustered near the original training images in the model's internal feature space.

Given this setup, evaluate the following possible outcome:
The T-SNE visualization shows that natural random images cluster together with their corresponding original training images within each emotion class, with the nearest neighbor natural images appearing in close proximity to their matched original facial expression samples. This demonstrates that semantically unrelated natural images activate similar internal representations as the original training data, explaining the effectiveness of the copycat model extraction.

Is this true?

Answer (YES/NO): NO